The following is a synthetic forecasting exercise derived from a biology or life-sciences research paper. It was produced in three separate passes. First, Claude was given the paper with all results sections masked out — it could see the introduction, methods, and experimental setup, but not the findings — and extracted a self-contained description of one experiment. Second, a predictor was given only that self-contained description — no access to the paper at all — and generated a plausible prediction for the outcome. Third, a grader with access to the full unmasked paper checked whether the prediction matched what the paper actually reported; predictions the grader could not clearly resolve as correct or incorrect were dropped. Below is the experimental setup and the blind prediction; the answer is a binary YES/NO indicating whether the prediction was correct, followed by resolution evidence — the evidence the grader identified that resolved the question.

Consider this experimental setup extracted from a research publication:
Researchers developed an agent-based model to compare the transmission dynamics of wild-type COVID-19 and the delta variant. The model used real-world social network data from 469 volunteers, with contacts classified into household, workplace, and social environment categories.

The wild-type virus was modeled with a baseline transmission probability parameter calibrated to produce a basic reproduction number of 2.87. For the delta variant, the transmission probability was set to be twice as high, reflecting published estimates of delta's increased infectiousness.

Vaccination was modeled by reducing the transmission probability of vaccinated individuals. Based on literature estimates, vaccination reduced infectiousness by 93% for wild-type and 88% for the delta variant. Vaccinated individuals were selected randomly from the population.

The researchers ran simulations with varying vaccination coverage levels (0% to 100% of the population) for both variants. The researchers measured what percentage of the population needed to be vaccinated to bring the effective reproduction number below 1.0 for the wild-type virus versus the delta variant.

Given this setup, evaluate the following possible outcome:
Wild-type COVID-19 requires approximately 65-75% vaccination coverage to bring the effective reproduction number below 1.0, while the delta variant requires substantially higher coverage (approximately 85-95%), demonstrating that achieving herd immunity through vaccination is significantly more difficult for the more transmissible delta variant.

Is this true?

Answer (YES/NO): NO